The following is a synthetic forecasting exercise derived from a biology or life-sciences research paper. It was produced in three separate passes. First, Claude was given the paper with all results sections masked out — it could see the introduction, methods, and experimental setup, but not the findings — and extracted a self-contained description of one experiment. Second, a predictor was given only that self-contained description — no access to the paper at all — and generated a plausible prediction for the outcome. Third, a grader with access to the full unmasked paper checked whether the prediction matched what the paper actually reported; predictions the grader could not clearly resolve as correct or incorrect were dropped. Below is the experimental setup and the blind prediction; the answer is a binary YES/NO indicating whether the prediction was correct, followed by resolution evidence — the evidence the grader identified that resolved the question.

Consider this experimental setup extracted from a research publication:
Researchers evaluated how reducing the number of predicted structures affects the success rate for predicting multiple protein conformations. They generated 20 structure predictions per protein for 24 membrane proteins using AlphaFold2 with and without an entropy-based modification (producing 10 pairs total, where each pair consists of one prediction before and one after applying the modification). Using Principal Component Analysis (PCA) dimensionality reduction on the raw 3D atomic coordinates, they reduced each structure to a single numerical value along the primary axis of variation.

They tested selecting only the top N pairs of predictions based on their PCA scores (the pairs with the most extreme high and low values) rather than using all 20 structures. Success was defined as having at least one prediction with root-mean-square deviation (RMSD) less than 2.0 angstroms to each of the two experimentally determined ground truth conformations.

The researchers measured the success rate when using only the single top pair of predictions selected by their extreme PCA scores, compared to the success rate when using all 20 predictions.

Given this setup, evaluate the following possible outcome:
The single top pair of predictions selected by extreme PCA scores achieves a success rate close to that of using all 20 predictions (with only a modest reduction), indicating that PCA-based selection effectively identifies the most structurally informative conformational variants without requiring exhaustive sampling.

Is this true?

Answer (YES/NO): NO